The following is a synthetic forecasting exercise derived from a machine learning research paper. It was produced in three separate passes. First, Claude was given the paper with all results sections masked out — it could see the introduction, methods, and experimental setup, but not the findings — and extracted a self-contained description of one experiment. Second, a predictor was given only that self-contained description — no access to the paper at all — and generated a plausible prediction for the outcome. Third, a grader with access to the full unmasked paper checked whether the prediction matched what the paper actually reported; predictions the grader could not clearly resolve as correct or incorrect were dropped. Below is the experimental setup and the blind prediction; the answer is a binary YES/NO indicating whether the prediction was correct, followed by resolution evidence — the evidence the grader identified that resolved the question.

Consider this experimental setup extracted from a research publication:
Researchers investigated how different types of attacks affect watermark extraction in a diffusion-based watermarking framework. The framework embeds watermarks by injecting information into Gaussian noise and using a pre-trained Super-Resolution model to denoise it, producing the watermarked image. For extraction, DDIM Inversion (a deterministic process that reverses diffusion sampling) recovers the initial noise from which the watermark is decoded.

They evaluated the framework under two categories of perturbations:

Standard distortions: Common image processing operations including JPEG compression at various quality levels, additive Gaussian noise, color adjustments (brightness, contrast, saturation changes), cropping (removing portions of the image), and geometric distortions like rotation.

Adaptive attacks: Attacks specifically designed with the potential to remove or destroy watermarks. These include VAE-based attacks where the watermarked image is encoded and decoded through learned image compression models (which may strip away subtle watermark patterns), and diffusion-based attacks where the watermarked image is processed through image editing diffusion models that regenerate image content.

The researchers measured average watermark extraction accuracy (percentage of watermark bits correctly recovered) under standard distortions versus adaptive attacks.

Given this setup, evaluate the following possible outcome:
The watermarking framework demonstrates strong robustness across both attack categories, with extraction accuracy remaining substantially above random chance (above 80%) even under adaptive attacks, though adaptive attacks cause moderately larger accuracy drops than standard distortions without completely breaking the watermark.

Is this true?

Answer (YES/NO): YES